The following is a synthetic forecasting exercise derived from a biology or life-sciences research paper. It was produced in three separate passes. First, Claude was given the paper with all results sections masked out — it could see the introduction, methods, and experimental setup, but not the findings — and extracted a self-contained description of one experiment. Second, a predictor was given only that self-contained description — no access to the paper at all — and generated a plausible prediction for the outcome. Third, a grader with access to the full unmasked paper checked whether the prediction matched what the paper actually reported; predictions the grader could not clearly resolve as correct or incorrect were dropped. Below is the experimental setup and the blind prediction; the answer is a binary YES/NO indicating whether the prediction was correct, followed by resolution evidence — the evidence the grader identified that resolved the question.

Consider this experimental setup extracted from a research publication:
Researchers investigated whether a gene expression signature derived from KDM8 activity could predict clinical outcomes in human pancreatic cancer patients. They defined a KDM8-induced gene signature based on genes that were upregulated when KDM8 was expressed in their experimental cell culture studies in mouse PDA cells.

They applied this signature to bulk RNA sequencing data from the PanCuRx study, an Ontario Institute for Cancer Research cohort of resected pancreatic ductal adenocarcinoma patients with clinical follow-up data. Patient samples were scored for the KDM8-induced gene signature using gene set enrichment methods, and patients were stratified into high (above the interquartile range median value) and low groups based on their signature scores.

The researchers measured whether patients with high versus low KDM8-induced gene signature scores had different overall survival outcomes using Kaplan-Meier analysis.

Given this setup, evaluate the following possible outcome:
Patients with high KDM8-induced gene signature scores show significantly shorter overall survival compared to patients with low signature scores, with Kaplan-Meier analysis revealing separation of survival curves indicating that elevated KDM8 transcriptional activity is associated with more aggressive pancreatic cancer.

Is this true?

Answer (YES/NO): NO